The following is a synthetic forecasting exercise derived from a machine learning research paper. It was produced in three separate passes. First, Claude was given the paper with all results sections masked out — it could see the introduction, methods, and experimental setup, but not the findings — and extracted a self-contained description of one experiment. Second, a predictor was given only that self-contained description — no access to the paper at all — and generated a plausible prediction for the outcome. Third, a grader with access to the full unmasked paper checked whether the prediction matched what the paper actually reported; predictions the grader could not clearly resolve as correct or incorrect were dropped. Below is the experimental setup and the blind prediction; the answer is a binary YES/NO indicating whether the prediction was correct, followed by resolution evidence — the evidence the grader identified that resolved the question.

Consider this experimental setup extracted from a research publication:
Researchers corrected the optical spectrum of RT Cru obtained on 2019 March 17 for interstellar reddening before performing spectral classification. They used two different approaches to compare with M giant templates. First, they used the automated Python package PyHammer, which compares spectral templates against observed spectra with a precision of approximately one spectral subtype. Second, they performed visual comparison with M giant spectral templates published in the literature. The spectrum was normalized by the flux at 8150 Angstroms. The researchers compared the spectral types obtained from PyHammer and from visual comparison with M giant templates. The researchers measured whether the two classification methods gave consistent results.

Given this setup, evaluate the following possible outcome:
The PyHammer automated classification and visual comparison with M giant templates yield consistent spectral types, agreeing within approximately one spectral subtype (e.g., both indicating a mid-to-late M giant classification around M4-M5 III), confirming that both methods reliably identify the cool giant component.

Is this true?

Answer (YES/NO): YES